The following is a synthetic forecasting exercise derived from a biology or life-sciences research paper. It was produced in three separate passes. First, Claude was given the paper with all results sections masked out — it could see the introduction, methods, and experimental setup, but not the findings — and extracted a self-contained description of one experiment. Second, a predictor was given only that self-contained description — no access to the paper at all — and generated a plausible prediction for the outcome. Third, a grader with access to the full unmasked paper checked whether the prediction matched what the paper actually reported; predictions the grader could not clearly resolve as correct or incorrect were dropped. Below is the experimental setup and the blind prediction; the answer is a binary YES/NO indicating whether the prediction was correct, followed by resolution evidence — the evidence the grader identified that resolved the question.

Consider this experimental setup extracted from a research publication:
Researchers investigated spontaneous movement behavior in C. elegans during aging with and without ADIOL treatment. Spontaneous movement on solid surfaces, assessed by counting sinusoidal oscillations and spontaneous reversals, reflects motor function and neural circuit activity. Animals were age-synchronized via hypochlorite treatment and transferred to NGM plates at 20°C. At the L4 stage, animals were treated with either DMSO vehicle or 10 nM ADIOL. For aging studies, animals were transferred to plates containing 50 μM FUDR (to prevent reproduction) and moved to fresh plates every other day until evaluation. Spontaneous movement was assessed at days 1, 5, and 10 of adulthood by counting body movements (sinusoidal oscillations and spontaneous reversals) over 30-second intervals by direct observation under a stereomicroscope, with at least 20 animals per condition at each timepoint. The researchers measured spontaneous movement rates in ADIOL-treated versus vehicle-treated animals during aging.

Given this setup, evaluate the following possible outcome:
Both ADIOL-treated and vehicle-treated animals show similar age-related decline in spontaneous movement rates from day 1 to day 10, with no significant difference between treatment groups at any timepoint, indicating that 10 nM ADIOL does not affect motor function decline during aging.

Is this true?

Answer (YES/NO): NO